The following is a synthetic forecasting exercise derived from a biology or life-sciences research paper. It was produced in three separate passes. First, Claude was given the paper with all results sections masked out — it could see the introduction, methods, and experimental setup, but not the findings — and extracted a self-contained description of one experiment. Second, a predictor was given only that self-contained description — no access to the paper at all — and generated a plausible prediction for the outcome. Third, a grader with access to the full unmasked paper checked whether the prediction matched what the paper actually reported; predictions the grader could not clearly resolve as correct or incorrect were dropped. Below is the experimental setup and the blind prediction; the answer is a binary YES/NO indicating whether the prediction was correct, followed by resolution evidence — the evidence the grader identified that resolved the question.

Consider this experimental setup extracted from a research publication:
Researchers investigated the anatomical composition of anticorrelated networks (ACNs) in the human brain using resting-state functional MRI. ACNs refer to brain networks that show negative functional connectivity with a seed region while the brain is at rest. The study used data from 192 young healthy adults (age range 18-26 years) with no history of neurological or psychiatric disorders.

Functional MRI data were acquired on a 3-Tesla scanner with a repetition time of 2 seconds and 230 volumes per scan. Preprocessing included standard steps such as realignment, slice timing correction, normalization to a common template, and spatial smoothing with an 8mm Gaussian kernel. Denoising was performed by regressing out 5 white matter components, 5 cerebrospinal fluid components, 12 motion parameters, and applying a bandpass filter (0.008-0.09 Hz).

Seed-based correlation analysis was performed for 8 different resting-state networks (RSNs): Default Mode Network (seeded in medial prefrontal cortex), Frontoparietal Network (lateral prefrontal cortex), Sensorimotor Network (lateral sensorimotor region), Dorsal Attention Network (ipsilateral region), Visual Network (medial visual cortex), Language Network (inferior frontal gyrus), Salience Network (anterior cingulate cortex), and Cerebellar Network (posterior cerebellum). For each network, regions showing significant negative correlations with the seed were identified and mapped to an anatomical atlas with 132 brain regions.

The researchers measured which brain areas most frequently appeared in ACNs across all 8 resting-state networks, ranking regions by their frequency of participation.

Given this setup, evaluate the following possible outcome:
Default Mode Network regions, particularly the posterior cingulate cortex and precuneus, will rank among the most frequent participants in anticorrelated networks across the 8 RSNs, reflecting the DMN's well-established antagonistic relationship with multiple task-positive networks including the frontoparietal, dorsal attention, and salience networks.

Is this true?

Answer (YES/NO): NO